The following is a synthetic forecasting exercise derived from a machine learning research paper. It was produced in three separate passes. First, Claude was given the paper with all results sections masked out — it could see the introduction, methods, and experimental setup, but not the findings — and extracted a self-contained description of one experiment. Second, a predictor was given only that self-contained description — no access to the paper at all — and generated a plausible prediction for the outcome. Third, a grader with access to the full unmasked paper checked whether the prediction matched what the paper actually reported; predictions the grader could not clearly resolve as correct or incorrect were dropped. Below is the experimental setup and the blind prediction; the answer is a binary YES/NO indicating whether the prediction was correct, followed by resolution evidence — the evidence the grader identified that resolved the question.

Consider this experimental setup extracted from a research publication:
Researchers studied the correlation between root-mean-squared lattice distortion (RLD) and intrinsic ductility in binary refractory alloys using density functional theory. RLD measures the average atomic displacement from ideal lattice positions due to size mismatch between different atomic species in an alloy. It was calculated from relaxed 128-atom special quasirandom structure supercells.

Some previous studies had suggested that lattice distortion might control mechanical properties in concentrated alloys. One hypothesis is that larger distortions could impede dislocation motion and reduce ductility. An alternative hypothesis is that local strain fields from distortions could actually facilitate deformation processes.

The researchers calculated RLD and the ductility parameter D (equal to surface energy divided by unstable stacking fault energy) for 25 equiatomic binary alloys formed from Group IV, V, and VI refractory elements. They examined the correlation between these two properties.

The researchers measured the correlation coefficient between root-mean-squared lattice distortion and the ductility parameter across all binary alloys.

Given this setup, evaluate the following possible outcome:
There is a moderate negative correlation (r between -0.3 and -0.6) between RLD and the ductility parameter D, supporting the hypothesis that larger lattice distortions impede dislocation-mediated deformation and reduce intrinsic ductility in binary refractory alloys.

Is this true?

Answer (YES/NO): NO